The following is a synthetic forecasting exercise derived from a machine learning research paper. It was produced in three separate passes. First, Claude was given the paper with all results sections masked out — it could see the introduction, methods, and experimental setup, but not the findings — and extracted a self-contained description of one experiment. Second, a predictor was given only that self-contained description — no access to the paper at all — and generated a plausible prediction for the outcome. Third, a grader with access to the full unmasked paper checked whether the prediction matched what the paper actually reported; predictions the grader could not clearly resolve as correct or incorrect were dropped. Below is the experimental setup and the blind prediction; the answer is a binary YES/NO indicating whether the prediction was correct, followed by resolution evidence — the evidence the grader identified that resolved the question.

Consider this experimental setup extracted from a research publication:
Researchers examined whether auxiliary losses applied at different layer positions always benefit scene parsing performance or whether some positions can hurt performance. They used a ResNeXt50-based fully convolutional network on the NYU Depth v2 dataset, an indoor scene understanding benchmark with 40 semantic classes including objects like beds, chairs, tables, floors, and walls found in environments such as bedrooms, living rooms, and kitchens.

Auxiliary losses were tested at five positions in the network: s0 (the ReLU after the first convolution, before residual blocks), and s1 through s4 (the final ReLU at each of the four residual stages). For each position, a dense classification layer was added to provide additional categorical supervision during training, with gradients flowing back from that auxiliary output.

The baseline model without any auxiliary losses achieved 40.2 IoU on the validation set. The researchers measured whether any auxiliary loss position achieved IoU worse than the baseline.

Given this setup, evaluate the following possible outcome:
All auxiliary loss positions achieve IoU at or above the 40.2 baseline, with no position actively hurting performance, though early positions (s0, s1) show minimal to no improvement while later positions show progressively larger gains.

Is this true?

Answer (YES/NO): NO